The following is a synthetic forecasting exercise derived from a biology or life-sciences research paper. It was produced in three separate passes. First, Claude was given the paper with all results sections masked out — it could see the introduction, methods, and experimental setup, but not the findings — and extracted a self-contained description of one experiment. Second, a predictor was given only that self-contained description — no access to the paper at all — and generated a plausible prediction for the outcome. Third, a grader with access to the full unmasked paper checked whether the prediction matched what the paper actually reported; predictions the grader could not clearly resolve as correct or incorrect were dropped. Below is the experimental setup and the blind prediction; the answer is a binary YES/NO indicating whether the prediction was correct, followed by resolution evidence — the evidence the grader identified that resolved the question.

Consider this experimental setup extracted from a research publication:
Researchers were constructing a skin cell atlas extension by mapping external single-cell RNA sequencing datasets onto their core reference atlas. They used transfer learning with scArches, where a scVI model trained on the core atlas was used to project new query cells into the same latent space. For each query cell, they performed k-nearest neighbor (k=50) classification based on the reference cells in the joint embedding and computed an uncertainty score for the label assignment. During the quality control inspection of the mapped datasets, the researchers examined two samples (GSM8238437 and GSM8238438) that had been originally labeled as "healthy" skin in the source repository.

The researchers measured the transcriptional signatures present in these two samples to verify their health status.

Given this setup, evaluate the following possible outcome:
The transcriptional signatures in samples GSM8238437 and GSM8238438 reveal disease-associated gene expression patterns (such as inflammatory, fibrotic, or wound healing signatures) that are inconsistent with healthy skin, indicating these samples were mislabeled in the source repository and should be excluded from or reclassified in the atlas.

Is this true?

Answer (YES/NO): YES